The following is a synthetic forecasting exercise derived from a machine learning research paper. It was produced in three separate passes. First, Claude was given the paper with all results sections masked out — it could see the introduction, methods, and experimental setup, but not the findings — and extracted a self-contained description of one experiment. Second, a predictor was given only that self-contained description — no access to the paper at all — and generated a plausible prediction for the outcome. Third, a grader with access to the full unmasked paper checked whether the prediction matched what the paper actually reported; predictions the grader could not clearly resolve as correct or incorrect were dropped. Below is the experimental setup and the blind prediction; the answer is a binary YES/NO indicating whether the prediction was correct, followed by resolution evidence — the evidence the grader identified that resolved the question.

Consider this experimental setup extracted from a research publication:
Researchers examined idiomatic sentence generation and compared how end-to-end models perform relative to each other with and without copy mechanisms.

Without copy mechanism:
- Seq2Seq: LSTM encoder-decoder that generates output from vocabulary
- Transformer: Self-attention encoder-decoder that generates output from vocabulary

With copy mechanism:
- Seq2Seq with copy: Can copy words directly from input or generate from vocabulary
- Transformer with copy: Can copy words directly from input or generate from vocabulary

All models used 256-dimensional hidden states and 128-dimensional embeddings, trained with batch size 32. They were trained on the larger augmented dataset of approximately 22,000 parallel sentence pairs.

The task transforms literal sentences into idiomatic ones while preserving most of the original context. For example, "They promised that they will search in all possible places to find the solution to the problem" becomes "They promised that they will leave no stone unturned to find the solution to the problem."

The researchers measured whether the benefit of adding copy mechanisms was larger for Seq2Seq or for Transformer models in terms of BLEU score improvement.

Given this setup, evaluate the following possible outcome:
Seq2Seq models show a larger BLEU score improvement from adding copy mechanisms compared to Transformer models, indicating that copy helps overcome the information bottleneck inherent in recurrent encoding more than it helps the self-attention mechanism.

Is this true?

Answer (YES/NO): NO